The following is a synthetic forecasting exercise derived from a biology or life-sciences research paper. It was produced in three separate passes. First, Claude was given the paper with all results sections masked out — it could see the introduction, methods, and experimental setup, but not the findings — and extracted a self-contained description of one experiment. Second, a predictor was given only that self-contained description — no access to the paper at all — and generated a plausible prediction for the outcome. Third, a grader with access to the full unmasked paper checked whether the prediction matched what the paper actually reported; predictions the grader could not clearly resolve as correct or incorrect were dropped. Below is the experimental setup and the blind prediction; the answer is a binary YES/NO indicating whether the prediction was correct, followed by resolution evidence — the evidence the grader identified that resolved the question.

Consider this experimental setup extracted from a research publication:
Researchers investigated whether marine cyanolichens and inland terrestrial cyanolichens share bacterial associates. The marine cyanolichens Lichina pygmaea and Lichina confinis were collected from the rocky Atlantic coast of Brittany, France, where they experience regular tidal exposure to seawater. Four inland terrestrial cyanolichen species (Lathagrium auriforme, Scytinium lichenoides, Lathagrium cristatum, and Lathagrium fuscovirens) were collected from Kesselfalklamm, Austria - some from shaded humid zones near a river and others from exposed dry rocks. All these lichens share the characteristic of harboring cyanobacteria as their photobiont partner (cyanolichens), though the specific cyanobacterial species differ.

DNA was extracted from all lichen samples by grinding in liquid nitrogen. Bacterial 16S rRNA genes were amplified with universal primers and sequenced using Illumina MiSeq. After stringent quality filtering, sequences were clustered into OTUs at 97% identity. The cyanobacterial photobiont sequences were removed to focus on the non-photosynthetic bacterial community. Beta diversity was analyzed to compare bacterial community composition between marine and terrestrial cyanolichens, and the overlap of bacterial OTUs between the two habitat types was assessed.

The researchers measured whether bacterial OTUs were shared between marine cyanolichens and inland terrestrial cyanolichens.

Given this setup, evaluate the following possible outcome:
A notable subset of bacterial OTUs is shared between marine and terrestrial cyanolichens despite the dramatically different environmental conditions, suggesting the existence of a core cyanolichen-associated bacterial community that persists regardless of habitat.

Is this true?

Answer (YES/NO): NO